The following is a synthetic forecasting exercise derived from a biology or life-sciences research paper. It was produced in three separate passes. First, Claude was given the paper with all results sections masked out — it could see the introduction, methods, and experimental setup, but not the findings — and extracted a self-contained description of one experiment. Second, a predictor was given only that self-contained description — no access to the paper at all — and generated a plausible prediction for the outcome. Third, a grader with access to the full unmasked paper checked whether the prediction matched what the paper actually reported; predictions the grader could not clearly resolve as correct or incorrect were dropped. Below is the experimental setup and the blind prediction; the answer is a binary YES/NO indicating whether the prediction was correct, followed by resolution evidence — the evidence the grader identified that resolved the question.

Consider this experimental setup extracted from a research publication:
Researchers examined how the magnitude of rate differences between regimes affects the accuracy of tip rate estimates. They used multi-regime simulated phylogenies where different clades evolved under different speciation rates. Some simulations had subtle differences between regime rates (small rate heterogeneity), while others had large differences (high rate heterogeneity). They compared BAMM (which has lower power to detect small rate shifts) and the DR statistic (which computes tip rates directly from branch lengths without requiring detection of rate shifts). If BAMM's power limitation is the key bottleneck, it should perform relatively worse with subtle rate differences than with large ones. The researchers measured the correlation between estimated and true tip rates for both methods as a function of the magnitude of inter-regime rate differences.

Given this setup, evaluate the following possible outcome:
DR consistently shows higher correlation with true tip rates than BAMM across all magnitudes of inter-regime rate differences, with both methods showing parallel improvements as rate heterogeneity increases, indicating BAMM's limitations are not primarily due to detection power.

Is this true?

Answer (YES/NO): NO